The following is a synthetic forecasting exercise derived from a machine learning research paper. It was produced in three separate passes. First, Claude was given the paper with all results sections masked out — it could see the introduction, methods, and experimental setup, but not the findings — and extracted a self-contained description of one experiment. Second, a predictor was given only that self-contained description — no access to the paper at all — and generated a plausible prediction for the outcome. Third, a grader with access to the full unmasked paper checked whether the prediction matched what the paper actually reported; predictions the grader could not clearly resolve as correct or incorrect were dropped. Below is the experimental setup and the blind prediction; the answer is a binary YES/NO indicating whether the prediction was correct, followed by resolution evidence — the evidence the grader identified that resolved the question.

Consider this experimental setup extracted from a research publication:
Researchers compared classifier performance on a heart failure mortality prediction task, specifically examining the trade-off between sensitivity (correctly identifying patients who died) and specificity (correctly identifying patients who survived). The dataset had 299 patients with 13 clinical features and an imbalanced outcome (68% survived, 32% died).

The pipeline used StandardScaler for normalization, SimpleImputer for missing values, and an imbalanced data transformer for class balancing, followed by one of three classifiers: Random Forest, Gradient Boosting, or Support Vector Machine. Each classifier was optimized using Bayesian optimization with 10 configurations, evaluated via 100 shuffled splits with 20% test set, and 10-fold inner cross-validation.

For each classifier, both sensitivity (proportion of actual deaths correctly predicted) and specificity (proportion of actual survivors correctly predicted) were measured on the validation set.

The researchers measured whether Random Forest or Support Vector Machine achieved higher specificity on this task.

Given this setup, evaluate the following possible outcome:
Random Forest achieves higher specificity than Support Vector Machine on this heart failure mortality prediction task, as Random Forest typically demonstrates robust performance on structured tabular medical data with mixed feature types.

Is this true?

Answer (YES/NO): YES